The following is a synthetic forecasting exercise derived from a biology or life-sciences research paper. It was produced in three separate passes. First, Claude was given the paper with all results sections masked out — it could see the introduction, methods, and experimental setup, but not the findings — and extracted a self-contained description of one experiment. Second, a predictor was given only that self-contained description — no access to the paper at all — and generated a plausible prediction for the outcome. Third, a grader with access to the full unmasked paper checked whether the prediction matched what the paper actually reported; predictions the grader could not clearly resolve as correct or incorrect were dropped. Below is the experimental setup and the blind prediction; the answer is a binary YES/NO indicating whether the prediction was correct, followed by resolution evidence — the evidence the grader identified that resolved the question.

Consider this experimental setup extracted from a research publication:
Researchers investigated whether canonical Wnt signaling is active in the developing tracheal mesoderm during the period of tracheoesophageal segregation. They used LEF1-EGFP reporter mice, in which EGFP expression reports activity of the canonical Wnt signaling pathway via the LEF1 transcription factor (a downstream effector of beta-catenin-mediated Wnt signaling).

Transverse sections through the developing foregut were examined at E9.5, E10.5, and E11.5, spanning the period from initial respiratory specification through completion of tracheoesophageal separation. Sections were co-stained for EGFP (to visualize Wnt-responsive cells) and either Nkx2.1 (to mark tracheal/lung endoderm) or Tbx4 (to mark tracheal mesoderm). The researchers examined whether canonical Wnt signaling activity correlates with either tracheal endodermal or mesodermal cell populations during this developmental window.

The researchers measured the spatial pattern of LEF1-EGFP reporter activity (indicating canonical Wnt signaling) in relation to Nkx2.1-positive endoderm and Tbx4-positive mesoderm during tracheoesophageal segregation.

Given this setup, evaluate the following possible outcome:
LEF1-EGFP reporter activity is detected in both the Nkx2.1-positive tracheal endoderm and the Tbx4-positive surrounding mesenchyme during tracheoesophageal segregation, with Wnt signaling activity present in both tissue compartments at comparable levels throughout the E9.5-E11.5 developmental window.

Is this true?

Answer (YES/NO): NO